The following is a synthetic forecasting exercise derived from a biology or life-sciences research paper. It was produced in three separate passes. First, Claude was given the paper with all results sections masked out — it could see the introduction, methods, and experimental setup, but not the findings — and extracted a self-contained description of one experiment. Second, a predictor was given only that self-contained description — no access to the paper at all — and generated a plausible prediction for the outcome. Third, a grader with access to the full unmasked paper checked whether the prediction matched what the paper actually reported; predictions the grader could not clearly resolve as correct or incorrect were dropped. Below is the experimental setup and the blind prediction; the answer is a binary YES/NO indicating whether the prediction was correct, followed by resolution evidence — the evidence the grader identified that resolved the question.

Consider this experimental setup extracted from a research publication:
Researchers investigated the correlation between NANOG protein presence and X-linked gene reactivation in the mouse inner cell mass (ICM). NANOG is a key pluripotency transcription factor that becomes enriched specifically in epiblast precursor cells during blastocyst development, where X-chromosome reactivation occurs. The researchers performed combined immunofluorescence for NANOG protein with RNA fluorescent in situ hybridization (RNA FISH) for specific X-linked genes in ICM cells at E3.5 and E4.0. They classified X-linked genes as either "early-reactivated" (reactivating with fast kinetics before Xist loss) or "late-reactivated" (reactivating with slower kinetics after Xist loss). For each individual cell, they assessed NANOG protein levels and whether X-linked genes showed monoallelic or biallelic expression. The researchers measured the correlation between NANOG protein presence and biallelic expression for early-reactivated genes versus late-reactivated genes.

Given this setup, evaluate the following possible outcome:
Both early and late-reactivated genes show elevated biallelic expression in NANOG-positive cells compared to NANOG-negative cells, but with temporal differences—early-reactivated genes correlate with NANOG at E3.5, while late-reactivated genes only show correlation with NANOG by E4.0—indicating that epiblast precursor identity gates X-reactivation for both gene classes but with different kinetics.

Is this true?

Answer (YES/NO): NO